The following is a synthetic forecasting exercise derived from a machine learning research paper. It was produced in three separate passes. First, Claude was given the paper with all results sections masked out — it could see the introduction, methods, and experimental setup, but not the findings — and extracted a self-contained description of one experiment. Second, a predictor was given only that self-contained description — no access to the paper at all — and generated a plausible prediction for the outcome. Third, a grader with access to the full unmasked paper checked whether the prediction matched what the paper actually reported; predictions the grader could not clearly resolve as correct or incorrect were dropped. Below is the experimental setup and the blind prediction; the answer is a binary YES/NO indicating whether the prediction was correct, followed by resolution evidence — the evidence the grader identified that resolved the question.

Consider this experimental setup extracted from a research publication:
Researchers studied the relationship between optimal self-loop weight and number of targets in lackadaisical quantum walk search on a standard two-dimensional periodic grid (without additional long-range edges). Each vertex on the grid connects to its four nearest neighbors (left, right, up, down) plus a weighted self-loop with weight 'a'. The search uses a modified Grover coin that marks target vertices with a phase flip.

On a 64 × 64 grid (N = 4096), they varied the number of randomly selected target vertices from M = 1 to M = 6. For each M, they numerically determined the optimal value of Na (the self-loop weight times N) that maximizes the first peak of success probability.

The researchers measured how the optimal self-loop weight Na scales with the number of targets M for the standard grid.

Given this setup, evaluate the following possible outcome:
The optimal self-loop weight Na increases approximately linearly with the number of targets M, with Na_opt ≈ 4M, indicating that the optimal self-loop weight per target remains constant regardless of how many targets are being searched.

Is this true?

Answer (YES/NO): NO